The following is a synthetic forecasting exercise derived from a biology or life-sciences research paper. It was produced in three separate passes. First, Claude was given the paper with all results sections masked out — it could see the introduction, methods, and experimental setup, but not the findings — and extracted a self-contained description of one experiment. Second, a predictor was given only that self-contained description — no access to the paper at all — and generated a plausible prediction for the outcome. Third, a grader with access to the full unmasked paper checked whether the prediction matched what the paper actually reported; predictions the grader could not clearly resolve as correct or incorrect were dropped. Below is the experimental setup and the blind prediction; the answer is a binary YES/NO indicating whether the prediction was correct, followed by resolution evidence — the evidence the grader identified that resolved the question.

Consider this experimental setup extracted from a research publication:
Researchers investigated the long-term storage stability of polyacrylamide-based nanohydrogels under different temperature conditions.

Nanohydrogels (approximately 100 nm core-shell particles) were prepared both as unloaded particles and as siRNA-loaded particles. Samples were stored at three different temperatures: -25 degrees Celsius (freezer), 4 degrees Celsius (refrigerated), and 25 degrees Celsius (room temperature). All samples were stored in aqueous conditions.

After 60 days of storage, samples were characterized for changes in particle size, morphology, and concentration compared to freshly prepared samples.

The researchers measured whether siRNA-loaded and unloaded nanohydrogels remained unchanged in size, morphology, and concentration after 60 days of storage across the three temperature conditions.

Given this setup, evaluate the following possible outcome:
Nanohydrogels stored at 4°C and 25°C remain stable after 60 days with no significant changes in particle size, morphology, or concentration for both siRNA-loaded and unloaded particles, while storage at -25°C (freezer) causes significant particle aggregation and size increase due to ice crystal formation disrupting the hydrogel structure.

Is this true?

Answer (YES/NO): NO